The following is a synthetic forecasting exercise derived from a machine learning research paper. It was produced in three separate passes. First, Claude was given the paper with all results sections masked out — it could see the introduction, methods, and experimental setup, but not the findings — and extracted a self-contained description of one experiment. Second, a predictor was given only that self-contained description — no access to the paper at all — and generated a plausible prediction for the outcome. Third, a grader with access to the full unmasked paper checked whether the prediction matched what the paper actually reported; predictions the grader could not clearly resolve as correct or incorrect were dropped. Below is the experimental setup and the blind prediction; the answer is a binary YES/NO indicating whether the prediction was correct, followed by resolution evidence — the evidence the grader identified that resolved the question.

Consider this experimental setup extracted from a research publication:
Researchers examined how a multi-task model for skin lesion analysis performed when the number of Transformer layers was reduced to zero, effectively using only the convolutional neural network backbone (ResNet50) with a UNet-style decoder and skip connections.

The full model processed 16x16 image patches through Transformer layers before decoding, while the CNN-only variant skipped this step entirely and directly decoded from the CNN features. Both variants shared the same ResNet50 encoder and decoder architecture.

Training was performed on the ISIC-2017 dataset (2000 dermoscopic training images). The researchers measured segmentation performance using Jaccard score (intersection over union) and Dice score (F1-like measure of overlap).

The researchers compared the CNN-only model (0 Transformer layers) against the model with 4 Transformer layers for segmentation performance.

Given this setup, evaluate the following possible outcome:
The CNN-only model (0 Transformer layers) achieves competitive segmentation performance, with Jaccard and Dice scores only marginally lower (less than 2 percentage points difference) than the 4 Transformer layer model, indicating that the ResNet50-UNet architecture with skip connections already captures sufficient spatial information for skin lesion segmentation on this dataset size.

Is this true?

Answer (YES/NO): YES